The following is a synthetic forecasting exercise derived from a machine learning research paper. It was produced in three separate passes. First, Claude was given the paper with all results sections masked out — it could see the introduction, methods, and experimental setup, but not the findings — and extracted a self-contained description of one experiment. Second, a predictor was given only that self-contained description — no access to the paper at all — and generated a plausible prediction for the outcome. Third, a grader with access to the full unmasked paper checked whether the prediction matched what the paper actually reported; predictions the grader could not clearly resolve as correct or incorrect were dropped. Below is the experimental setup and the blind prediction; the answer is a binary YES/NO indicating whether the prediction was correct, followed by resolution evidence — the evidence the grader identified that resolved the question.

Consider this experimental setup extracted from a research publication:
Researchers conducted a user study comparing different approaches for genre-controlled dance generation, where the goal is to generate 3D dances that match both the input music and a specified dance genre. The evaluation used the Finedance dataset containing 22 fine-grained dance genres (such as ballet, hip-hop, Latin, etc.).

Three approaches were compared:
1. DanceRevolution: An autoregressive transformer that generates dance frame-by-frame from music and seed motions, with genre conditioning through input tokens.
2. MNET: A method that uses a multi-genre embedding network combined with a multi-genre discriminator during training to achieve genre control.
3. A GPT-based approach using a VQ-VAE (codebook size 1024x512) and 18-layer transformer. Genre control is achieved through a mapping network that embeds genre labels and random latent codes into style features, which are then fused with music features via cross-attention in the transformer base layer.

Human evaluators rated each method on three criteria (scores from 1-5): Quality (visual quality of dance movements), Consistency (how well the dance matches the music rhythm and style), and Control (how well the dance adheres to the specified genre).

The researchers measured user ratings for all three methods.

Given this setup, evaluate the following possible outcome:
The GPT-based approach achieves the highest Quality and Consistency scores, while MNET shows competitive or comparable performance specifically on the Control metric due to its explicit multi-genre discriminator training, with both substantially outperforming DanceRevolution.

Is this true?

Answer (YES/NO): NO